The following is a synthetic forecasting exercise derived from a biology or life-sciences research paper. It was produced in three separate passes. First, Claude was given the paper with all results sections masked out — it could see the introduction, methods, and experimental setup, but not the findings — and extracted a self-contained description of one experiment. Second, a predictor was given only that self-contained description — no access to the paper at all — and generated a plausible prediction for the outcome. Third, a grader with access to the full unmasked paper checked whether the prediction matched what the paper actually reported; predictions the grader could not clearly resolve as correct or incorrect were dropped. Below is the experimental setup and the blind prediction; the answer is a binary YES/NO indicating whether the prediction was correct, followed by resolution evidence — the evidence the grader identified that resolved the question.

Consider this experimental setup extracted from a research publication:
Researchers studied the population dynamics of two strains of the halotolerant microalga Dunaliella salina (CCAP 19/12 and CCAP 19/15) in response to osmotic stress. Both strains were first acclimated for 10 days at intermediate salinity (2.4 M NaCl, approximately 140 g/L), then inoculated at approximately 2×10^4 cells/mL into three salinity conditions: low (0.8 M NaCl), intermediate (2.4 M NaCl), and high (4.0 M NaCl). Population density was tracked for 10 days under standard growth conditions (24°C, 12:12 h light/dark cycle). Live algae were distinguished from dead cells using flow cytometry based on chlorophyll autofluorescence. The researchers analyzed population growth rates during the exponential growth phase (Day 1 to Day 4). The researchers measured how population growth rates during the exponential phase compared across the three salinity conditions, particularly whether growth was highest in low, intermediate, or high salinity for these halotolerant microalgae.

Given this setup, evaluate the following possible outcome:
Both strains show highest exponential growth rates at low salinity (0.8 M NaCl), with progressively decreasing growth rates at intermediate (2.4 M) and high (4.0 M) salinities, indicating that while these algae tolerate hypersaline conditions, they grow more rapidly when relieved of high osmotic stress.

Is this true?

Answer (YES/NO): NO